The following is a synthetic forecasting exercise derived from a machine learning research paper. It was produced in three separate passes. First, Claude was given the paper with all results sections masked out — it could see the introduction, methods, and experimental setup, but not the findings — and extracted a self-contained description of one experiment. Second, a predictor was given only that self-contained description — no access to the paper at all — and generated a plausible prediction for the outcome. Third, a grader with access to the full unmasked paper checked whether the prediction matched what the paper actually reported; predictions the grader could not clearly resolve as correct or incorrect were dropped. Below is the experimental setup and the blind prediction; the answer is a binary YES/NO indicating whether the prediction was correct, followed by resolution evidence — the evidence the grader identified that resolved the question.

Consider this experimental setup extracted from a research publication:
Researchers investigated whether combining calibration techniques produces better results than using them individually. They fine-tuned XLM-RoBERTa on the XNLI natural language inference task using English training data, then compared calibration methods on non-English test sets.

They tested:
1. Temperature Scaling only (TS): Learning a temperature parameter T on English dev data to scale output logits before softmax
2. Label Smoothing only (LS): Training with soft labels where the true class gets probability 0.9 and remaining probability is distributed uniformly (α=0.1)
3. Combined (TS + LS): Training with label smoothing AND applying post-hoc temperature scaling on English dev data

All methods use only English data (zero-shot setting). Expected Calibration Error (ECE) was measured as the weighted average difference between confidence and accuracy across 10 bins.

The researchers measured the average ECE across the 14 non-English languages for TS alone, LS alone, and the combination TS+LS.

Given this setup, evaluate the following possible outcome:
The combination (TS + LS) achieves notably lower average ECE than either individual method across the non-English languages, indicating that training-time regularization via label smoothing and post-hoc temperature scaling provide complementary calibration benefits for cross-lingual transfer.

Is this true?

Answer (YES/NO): YES